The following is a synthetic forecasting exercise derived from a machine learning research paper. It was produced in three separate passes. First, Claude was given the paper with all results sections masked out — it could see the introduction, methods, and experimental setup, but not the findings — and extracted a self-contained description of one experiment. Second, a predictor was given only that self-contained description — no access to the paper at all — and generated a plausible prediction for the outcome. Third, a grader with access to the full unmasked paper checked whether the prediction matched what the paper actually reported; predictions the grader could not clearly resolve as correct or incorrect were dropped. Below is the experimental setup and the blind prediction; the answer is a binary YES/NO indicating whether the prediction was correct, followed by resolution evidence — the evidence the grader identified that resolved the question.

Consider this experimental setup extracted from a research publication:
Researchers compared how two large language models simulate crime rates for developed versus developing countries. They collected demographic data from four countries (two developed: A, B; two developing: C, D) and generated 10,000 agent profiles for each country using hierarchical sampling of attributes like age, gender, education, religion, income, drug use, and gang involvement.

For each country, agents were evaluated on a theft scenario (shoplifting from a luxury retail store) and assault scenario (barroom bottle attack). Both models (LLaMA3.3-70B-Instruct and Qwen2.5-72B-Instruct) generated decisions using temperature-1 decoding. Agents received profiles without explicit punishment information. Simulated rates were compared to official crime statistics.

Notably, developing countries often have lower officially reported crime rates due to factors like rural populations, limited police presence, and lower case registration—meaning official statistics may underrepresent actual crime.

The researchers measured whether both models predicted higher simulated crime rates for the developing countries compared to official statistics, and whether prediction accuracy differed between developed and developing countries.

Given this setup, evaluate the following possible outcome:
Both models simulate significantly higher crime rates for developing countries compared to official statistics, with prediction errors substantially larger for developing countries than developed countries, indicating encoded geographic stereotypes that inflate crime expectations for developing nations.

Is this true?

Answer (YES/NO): NO